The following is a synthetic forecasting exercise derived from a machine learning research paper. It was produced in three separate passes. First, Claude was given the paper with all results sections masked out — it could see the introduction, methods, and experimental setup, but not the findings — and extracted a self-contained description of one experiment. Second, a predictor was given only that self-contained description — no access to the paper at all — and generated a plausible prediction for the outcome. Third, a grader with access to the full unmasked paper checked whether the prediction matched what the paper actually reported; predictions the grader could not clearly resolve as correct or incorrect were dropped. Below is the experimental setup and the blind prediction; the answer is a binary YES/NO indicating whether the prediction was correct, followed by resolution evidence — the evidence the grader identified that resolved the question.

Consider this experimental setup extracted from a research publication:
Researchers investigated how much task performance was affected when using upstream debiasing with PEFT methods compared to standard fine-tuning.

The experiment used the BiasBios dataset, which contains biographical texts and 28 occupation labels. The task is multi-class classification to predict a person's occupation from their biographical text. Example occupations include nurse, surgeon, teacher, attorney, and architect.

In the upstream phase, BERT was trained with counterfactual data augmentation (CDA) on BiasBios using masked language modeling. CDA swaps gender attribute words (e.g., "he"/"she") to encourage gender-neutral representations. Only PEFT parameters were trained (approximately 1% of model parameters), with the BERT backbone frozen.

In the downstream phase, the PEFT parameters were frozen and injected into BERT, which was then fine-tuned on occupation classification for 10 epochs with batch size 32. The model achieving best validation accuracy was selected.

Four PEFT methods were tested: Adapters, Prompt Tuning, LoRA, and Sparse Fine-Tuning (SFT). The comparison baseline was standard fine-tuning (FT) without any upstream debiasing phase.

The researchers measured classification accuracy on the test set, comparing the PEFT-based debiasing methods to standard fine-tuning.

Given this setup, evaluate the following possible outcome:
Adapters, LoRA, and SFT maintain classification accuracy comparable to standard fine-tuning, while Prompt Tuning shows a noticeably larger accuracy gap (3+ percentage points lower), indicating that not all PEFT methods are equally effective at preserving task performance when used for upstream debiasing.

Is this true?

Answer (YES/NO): NO